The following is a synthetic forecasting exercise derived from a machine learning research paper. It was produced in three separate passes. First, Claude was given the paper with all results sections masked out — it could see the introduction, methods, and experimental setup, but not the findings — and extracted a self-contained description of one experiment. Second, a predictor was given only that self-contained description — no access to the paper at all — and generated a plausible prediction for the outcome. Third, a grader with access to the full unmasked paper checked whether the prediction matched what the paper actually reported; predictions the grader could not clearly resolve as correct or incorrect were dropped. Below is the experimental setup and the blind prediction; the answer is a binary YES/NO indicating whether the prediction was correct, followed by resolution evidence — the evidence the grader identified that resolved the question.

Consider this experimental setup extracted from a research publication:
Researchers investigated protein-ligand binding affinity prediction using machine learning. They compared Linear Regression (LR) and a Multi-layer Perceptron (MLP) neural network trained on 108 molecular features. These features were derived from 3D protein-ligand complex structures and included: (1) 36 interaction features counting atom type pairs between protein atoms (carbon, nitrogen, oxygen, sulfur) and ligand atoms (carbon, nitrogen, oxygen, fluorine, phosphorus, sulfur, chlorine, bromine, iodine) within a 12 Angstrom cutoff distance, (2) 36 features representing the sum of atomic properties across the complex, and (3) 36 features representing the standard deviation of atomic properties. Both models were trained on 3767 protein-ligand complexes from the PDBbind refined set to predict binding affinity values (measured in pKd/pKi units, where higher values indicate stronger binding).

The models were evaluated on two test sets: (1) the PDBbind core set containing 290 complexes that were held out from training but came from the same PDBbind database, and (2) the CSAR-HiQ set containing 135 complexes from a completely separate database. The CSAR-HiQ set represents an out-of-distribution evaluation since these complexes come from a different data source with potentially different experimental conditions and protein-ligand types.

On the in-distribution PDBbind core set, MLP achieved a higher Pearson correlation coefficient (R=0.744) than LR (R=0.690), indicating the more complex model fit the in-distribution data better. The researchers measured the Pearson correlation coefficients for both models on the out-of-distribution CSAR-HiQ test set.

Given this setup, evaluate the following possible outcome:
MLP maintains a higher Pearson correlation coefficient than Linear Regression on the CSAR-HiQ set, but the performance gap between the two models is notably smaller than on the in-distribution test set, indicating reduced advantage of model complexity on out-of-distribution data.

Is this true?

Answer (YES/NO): NO